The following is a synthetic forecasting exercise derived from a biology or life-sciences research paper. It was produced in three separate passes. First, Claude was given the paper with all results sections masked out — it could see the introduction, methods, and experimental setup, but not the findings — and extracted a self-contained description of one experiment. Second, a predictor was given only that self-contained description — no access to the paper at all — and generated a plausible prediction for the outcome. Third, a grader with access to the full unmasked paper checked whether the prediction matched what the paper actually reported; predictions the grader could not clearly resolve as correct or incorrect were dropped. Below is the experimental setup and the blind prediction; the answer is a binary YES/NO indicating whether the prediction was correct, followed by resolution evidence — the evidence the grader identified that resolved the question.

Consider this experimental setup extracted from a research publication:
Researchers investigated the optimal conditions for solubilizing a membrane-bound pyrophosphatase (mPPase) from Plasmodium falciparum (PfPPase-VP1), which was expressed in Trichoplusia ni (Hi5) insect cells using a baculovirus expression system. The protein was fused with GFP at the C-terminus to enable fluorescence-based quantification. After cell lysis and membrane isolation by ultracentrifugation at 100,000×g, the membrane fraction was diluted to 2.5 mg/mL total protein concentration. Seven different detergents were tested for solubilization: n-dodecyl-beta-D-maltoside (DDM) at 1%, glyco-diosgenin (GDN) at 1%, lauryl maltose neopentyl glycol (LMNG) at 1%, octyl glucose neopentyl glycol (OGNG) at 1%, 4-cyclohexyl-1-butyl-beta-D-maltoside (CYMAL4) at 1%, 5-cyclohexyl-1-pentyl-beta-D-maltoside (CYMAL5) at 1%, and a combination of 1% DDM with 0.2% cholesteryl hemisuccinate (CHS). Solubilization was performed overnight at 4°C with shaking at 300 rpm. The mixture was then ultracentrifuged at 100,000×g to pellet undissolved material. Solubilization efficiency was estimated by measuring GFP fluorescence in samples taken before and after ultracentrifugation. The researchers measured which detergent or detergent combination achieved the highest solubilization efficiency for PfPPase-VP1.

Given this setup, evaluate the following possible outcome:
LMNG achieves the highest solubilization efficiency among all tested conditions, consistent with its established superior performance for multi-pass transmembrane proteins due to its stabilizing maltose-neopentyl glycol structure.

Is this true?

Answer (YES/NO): NO